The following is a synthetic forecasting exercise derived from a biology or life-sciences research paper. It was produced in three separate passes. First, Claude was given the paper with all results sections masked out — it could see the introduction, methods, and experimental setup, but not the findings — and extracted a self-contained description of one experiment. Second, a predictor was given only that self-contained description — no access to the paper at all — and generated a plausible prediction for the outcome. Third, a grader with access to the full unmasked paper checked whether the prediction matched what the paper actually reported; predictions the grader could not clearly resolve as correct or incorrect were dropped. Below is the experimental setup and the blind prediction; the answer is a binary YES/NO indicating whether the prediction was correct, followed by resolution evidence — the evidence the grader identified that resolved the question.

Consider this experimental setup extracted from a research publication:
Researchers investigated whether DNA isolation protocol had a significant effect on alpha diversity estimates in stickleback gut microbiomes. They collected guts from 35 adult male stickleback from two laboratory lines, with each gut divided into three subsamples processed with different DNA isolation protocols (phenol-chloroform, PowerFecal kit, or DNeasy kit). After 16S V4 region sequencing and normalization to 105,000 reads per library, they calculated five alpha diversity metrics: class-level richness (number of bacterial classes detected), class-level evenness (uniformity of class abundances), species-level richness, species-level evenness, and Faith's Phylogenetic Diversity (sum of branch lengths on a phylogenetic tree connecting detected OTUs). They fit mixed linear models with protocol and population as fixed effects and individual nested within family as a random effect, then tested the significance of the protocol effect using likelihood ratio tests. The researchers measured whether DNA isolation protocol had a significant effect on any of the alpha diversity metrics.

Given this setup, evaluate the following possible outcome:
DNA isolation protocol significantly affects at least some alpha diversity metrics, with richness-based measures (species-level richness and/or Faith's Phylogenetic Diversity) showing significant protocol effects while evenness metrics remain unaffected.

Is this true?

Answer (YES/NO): YES